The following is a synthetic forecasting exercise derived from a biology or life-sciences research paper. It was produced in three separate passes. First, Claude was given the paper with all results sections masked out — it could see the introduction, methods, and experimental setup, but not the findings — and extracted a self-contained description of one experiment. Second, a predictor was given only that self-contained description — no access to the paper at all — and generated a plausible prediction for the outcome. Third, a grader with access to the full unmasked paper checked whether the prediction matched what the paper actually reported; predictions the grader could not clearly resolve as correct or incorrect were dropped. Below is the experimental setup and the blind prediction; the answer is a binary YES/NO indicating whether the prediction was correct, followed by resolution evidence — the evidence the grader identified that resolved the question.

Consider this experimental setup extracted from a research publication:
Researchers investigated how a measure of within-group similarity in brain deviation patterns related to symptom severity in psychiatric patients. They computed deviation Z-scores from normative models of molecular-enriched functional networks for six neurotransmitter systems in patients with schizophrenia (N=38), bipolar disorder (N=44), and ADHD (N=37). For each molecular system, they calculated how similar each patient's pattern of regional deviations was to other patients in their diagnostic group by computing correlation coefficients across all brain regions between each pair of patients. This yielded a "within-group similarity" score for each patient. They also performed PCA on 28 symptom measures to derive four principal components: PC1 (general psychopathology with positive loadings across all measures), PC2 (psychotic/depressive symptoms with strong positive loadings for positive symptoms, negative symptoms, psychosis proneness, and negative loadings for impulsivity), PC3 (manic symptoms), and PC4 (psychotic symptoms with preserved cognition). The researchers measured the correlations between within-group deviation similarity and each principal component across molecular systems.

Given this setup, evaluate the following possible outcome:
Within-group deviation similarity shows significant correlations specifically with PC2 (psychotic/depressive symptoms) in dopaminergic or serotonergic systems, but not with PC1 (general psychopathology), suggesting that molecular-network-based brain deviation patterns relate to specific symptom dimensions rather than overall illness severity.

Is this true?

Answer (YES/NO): NO